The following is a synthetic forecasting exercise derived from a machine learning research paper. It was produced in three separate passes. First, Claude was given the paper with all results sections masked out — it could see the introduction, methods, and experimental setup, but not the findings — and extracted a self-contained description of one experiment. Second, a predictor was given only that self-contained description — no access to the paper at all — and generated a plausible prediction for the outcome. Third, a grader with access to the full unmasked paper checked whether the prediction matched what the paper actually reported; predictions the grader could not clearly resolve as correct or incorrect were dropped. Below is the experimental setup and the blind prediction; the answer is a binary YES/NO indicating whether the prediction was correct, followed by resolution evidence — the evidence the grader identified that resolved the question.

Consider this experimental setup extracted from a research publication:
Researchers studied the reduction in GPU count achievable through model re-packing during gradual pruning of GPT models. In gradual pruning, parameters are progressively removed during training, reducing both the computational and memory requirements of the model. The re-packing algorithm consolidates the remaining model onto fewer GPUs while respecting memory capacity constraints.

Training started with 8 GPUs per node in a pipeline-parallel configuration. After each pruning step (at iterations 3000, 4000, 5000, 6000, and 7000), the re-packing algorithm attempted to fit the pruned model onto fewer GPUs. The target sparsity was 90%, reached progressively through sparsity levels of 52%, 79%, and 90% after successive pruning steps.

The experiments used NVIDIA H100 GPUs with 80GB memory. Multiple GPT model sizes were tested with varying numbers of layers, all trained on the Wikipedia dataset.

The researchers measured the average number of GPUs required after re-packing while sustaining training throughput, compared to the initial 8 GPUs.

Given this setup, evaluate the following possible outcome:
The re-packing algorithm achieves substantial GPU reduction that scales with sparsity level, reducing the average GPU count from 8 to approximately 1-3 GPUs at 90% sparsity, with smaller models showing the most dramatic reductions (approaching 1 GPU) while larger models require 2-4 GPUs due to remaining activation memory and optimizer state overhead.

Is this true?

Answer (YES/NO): NO